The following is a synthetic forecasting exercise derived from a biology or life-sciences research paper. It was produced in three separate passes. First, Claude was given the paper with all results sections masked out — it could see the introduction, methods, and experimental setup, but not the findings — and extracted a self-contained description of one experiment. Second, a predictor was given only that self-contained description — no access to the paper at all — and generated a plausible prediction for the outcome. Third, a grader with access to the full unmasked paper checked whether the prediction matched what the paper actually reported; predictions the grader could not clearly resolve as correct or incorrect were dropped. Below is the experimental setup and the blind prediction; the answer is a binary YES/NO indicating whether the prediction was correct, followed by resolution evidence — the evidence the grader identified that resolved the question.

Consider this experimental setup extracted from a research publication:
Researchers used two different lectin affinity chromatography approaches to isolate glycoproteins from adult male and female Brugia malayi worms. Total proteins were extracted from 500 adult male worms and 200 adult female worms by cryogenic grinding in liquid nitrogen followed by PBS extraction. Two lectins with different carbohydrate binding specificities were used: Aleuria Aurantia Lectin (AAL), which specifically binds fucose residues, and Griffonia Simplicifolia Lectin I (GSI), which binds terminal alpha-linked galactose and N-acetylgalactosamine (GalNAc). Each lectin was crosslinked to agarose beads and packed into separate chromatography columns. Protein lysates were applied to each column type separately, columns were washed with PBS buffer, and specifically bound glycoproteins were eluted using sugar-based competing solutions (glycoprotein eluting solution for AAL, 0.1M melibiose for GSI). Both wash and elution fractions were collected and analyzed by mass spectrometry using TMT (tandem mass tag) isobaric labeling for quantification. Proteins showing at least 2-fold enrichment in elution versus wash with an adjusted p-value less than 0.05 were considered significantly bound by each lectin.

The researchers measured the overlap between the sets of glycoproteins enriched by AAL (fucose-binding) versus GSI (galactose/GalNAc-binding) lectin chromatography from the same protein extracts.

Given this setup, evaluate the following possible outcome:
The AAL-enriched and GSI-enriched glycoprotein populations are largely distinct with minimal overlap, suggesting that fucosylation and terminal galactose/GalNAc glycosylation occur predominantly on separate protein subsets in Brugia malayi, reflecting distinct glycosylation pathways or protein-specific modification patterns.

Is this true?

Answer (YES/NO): YES